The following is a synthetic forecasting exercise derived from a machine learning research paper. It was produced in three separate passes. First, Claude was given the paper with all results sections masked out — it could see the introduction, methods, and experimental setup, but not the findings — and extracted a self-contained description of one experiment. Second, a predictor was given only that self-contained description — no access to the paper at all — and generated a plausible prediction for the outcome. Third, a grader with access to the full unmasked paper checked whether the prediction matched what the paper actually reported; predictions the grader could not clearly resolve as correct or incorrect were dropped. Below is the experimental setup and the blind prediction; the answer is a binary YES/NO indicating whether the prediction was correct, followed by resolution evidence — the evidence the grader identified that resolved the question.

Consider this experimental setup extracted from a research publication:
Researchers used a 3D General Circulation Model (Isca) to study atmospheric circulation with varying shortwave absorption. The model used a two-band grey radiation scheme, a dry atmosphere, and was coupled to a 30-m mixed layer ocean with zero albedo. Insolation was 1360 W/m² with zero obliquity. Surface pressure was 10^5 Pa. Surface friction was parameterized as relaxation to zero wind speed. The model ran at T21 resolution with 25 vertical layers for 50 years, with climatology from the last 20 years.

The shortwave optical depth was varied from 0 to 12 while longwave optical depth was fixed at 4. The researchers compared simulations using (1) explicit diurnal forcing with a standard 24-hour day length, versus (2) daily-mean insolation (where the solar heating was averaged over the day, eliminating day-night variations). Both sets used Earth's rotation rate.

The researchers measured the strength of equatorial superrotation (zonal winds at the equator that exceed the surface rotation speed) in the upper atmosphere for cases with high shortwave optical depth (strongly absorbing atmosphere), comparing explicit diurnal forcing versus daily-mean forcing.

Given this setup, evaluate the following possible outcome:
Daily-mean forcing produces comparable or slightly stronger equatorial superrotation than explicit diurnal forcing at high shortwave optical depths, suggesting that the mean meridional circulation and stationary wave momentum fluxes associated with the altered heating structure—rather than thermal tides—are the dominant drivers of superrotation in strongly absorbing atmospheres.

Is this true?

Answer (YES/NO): NO